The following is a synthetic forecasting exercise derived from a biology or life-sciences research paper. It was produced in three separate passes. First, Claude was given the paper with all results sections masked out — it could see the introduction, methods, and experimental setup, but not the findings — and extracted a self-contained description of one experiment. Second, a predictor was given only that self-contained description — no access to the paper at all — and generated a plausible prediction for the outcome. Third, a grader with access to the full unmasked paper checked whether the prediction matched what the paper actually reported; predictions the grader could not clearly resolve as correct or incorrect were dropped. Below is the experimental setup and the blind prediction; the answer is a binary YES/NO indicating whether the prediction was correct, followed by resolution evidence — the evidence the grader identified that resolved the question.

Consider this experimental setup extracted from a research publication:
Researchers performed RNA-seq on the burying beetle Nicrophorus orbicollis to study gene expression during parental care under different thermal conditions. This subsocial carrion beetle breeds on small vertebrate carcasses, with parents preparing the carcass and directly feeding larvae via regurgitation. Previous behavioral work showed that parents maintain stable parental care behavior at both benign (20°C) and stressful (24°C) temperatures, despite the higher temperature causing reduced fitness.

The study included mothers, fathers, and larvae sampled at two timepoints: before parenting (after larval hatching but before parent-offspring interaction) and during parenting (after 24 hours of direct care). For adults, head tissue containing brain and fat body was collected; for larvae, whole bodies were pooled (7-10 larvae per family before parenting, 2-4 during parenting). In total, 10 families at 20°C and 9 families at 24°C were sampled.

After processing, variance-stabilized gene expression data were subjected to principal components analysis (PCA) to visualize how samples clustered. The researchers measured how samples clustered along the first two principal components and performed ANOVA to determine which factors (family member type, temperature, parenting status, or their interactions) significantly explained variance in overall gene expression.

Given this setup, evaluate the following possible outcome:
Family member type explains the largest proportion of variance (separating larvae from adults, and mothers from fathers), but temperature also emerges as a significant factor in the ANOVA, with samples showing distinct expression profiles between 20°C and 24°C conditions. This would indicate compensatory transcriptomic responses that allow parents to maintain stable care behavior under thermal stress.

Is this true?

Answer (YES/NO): NO